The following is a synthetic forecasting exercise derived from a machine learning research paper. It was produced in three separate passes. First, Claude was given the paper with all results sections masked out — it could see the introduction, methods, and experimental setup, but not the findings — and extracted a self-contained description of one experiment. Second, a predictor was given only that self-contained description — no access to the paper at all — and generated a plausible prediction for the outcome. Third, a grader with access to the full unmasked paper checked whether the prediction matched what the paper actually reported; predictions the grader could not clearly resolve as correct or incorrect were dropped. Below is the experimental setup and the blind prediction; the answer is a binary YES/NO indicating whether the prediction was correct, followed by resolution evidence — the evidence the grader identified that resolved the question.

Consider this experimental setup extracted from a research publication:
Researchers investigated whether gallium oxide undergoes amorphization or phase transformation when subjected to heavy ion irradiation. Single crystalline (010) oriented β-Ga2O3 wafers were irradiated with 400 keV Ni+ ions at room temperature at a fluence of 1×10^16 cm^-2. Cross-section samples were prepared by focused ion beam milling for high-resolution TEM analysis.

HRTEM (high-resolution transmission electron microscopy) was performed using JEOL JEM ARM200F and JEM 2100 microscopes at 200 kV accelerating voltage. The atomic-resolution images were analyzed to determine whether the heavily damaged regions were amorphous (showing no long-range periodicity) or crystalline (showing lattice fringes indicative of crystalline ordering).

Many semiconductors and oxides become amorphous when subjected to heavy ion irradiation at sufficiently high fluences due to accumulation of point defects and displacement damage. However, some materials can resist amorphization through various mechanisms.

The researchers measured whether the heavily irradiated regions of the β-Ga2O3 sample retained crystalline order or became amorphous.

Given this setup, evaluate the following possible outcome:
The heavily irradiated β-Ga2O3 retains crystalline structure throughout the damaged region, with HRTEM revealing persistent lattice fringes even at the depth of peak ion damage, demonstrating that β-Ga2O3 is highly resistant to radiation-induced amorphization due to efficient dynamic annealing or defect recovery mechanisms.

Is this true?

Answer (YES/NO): YES